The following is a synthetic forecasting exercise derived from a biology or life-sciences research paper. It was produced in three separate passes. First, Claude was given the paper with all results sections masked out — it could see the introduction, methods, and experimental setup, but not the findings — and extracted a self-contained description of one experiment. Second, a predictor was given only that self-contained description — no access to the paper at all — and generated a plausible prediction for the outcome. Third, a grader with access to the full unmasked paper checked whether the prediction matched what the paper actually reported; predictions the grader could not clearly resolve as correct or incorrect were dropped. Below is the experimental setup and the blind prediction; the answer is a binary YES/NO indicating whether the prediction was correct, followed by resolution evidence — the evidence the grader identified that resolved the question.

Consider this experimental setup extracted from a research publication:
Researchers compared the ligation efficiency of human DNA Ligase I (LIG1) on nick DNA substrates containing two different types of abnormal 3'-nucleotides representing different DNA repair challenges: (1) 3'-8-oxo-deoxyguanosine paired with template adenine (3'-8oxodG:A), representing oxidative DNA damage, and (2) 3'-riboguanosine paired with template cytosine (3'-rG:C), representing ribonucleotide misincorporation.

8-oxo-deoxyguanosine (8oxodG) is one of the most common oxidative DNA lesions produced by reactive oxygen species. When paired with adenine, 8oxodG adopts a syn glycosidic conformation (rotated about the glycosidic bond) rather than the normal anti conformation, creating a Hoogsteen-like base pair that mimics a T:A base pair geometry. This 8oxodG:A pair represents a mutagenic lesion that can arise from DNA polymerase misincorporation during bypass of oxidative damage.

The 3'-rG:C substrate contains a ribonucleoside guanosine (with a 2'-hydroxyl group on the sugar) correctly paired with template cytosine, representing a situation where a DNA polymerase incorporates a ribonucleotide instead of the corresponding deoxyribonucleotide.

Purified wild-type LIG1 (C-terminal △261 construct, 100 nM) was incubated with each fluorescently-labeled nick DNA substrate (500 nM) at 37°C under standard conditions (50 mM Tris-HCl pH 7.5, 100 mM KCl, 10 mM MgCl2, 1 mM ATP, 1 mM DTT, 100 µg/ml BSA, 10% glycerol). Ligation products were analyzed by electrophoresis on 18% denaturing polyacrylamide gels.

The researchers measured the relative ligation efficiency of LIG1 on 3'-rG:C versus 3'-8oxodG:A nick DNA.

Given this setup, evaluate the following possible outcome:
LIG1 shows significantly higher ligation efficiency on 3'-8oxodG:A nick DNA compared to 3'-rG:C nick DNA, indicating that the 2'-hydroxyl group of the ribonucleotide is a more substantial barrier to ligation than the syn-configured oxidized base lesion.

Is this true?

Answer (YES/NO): NO